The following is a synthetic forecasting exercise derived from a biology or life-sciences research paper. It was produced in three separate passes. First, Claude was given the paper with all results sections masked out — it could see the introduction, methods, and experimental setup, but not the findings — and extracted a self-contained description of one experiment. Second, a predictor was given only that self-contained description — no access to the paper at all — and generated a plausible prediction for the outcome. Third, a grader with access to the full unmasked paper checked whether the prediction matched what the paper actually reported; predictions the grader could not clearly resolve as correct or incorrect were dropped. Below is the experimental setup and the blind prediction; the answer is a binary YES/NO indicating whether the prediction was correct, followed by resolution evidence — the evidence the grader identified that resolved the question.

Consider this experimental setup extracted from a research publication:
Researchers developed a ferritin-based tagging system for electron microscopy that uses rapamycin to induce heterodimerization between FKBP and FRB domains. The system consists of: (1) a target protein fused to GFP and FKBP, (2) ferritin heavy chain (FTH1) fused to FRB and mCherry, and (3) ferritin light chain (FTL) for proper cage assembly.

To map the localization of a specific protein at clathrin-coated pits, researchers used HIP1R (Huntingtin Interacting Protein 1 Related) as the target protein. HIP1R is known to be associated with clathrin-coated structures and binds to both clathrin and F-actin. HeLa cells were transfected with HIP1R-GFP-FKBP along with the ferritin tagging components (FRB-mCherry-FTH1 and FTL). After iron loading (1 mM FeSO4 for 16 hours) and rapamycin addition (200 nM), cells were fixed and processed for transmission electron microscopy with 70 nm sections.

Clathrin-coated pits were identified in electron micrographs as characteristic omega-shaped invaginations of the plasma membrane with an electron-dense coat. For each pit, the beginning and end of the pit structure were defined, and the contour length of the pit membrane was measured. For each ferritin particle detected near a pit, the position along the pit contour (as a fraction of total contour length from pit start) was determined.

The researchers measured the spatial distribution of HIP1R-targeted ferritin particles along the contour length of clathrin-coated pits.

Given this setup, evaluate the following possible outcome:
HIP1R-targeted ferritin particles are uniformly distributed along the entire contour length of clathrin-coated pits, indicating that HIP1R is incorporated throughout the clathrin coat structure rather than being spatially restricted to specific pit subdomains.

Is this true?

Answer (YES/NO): YES